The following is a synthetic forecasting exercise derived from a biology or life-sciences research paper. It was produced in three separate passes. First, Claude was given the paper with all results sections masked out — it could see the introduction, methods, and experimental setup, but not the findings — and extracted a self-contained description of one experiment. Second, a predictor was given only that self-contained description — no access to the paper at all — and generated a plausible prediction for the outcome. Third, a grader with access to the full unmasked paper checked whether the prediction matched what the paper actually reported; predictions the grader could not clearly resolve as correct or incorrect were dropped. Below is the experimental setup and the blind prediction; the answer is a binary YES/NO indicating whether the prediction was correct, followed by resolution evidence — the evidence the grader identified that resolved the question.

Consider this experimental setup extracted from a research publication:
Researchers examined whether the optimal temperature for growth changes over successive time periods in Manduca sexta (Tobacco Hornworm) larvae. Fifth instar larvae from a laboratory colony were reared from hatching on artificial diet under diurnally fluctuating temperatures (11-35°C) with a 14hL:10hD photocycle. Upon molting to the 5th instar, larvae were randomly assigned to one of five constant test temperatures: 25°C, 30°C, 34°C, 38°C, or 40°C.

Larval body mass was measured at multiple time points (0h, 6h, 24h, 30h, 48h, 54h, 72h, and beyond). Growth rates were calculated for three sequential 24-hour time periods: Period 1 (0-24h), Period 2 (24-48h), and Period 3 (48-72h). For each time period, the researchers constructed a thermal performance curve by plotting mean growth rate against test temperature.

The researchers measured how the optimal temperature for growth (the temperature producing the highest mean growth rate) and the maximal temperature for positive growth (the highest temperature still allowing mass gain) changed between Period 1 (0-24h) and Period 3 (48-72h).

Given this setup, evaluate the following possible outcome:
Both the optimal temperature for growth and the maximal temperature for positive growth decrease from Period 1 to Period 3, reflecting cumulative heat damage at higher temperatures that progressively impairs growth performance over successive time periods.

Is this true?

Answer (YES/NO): YES